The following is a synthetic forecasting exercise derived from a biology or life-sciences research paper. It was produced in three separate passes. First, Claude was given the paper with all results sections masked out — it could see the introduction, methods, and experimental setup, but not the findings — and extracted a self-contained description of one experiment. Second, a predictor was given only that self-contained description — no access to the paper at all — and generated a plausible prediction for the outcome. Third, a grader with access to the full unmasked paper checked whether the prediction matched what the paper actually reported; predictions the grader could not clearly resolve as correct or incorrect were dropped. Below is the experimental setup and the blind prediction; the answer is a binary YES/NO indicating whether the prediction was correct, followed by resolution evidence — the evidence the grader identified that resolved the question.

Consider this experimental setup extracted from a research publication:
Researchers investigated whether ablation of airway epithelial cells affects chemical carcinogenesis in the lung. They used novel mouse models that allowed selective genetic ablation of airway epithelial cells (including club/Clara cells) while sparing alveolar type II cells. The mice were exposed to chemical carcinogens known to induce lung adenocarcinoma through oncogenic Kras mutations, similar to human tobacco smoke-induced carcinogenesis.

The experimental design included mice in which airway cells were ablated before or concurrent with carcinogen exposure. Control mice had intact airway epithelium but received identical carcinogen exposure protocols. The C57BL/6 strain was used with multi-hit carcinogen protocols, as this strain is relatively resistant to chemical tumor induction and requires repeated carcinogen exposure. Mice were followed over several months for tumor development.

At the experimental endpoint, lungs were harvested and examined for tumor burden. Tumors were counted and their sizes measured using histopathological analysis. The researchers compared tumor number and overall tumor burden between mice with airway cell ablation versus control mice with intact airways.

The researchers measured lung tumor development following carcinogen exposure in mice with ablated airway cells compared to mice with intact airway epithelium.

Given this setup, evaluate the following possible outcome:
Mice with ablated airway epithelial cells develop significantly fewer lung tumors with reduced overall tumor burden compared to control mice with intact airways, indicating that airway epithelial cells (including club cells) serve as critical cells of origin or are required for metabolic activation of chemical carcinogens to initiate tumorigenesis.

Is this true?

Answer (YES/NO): YES